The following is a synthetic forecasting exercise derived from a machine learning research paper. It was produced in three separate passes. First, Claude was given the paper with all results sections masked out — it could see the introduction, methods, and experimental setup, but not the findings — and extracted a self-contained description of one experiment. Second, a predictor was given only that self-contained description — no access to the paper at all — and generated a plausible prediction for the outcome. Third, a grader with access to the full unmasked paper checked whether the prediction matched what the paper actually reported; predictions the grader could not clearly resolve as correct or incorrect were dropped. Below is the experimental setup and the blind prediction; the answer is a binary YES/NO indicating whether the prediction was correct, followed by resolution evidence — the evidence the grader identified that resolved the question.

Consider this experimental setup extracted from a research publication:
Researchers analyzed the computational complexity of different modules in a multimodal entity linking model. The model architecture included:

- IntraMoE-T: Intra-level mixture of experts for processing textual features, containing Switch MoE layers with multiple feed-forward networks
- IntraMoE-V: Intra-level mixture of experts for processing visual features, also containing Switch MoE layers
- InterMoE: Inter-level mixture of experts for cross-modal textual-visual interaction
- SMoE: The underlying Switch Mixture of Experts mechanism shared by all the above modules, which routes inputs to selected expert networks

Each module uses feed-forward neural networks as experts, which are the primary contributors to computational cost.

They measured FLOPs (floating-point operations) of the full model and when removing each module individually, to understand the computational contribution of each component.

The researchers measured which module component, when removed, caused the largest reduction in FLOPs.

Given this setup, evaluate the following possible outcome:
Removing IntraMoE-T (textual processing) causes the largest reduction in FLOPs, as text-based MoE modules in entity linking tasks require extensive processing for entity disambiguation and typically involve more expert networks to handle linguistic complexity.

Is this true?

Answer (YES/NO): YES